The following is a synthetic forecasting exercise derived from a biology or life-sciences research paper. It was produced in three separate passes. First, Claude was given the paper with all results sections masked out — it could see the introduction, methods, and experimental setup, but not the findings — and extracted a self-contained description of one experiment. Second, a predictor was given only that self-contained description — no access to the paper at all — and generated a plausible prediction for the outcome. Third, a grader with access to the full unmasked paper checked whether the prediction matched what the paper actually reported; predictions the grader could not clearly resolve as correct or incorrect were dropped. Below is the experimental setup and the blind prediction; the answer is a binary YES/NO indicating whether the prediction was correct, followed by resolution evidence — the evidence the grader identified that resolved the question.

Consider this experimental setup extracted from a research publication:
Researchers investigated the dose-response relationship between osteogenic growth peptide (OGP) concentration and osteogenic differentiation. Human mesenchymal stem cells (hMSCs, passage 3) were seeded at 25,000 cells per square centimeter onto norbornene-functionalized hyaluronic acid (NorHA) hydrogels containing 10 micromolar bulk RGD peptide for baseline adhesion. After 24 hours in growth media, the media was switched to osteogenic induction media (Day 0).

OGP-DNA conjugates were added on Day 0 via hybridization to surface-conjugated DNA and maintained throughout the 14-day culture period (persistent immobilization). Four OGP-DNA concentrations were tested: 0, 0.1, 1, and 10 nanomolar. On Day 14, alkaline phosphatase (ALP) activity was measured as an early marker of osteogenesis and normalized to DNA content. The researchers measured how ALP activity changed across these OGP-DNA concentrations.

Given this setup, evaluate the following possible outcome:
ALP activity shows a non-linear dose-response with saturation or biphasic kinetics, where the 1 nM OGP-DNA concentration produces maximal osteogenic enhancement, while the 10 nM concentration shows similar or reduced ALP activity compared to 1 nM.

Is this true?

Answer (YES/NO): NO